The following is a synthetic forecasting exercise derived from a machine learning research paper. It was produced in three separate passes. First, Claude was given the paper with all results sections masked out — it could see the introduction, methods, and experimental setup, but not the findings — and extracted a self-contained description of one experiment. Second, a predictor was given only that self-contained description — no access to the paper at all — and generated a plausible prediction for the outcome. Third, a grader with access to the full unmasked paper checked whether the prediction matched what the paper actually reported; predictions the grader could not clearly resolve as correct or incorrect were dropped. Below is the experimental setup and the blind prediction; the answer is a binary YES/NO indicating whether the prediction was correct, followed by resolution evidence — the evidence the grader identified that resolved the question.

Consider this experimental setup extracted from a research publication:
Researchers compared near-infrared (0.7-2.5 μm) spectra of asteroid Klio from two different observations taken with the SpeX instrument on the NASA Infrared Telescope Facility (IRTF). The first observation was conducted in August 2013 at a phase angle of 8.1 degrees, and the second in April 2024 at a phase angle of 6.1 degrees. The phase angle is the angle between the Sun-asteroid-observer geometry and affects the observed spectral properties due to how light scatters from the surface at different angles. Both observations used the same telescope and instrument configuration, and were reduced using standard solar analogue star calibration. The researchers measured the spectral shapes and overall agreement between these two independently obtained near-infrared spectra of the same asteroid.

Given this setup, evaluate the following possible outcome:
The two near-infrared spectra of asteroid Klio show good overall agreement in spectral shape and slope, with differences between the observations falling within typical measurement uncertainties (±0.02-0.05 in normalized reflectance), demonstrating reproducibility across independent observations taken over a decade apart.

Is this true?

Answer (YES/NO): YES